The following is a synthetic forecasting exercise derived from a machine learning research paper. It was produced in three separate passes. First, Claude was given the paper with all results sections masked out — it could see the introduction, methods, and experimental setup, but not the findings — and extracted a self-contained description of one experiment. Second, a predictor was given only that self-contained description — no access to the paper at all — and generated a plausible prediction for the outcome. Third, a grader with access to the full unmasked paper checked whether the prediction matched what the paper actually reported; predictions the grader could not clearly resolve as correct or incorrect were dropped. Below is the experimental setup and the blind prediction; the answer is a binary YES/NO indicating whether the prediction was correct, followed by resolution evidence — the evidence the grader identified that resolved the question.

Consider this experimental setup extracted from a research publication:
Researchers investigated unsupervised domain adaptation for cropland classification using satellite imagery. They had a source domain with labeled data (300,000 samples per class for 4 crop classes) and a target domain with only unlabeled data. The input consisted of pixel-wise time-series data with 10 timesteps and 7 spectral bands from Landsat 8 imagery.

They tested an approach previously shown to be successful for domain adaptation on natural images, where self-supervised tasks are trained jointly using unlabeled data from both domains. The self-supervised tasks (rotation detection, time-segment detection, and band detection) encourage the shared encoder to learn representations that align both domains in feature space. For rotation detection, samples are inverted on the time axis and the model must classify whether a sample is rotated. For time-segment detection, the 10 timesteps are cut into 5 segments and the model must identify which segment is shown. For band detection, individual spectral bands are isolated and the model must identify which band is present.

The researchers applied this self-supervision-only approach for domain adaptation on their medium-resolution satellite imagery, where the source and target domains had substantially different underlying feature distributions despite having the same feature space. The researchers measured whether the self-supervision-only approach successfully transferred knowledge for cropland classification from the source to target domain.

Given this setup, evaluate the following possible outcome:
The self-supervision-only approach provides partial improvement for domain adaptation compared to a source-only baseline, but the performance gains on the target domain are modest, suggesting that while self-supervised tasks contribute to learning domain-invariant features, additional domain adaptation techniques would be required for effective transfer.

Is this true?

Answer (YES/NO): NO